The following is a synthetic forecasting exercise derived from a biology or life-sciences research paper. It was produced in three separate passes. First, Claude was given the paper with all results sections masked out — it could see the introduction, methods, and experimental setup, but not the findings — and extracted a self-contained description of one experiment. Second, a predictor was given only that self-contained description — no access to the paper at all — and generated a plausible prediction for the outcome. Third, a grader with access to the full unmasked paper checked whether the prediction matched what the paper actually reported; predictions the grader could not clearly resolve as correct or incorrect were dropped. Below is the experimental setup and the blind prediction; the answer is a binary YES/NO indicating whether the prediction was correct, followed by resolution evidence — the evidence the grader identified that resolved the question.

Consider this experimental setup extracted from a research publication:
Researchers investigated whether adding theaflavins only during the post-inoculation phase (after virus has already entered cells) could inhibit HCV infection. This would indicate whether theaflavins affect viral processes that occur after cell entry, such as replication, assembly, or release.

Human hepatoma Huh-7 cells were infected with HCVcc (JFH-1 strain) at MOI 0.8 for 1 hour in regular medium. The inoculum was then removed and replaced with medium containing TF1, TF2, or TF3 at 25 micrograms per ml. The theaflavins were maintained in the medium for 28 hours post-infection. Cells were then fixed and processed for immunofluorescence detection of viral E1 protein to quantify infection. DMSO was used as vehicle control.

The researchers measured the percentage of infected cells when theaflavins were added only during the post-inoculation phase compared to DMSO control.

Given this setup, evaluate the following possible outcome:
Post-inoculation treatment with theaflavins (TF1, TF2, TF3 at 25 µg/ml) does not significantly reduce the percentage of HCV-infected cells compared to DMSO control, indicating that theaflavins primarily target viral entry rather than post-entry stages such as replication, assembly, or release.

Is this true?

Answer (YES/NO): YES